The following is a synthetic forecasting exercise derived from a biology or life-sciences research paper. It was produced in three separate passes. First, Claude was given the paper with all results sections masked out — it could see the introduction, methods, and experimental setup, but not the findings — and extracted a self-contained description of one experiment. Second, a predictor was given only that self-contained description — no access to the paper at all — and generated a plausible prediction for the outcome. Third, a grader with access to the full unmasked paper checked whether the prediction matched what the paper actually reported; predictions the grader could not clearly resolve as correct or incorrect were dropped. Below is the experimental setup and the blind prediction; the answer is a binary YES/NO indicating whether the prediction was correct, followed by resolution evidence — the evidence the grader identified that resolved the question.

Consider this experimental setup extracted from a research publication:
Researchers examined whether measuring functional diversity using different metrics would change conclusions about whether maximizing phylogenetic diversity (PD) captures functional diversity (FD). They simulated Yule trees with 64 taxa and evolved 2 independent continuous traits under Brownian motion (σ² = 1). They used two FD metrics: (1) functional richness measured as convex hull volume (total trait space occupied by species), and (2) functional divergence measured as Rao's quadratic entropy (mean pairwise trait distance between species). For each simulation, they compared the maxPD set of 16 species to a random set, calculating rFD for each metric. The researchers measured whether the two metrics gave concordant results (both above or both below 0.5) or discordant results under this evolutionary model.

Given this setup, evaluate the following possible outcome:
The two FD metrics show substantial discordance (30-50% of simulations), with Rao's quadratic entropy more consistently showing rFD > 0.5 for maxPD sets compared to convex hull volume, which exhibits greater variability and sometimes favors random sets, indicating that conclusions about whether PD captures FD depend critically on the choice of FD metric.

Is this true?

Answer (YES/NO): NO